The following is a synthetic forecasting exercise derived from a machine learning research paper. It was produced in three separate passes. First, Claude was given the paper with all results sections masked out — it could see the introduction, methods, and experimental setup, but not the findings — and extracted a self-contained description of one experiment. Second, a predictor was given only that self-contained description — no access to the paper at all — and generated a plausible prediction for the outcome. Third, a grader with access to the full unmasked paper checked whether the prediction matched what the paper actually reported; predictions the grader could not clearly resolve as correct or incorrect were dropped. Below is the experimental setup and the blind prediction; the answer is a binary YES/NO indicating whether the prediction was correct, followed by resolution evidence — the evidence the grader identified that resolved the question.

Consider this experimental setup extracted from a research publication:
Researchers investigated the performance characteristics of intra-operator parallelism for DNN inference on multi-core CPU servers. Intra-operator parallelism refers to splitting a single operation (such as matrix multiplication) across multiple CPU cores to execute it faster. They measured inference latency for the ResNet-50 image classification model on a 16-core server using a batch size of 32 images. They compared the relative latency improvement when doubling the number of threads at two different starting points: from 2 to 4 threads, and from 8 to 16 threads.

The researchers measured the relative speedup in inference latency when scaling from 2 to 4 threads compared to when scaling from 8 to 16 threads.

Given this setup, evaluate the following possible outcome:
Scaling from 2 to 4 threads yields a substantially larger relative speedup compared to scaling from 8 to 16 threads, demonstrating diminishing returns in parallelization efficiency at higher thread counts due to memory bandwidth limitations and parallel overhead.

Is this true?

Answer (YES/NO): YES